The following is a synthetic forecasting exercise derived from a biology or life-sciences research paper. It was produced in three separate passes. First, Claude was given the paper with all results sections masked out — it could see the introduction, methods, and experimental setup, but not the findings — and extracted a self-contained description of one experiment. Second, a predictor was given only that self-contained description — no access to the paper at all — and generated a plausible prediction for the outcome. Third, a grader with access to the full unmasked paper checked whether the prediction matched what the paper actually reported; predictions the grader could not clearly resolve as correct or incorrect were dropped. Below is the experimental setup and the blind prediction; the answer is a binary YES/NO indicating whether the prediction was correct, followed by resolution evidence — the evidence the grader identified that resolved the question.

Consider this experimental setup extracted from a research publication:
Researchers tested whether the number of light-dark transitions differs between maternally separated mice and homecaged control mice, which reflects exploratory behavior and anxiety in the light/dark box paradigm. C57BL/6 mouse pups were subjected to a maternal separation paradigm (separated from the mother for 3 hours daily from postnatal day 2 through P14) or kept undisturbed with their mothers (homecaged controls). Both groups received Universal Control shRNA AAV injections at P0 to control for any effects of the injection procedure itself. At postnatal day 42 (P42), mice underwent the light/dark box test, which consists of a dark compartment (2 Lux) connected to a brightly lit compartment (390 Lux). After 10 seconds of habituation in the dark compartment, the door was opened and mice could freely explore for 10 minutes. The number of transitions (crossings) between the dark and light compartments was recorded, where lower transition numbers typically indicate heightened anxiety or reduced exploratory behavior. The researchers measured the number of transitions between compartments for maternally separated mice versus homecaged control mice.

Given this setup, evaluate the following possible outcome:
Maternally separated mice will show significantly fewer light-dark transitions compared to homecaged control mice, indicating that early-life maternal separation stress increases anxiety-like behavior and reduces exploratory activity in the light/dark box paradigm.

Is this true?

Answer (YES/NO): YES